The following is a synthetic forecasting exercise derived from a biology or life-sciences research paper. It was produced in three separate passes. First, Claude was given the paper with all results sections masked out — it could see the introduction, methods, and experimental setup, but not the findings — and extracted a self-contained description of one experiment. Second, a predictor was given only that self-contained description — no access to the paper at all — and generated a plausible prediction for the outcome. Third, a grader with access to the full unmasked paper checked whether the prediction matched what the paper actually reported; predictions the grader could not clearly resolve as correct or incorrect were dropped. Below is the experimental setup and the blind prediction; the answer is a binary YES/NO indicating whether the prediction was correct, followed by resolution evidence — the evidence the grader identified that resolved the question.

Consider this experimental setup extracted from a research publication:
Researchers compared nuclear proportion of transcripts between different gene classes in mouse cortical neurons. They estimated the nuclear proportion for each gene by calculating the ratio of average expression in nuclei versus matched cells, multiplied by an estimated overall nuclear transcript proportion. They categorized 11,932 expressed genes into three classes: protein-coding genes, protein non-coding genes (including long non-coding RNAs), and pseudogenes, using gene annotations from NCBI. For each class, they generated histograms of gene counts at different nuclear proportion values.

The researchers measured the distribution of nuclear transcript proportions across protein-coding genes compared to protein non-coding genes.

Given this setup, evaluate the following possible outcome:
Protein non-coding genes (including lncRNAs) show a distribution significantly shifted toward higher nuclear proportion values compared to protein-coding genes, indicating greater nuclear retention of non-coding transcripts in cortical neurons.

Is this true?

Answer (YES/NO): YES